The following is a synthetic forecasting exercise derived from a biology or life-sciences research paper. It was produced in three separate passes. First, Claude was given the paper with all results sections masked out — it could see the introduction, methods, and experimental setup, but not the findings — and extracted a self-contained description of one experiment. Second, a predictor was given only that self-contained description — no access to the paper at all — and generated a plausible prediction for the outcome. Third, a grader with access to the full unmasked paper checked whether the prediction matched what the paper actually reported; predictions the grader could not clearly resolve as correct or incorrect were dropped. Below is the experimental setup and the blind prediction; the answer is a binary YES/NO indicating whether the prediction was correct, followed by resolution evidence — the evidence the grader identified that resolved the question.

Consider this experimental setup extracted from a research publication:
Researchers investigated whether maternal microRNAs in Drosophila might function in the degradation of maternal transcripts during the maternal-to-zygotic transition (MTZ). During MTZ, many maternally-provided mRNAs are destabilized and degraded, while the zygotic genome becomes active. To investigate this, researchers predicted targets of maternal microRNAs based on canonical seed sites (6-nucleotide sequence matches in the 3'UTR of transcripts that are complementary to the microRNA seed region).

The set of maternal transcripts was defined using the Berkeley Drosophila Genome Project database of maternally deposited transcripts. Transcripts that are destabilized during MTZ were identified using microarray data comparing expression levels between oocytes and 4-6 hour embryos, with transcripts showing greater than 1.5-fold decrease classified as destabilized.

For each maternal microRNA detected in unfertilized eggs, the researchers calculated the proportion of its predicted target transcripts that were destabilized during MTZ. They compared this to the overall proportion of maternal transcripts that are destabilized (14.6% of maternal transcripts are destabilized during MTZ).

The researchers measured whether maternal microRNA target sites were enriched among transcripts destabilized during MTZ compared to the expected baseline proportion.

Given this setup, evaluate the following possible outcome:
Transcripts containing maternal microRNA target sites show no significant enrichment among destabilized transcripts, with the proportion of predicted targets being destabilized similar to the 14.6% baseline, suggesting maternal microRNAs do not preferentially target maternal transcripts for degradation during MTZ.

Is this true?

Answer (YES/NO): NO